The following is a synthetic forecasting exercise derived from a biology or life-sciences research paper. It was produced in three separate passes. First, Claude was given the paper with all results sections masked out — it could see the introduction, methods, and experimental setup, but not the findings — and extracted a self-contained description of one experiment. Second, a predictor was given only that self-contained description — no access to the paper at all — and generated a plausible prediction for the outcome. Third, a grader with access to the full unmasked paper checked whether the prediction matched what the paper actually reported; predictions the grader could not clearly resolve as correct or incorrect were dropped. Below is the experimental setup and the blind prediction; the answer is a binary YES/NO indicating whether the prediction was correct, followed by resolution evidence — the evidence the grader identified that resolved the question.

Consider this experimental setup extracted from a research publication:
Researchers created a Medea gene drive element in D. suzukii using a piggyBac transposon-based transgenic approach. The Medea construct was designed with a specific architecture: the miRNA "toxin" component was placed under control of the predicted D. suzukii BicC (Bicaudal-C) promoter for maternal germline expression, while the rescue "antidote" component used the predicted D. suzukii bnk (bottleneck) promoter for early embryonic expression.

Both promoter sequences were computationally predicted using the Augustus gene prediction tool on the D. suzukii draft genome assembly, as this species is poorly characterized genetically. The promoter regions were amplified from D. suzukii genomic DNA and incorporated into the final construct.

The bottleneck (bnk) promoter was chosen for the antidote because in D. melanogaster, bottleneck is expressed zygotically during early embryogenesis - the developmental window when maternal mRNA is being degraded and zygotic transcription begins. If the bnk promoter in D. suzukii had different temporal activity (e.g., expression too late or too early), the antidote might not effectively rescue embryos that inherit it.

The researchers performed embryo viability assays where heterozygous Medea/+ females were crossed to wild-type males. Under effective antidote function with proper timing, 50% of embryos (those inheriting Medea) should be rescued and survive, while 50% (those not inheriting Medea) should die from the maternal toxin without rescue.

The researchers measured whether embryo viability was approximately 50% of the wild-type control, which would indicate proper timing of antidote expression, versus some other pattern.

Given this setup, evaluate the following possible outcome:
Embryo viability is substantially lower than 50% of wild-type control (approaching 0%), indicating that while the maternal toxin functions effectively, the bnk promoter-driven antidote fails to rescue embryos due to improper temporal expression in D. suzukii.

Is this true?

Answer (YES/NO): NO